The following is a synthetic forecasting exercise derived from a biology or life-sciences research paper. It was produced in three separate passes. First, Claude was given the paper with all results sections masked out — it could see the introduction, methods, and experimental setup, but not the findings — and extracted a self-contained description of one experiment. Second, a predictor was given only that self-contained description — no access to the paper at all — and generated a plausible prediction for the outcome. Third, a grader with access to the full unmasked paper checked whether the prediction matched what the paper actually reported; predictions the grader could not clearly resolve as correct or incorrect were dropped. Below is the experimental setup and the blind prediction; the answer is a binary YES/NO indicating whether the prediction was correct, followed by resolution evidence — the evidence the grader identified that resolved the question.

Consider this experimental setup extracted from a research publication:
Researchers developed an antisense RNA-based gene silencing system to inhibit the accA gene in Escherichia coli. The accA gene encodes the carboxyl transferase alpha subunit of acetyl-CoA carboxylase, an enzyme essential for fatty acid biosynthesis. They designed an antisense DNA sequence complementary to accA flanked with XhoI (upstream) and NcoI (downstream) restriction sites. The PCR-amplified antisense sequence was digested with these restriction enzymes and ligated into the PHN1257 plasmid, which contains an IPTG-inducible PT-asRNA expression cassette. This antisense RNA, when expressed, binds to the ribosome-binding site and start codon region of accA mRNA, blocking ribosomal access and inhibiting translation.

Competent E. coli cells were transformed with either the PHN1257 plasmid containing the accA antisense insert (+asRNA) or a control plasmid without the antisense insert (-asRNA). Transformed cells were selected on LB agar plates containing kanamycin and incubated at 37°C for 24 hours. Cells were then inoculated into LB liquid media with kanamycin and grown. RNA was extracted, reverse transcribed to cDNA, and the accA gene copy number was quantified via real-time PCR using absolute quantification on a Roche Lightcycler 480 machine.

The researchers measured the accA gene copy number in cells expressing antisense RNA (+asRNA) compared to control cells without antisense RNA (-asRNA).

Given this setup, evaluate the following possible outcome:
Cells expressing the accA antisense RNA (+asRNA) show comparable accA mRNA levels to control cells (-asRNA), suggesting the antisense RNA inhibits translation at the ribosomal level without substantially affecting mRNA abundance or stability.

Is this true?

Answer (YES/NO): NO